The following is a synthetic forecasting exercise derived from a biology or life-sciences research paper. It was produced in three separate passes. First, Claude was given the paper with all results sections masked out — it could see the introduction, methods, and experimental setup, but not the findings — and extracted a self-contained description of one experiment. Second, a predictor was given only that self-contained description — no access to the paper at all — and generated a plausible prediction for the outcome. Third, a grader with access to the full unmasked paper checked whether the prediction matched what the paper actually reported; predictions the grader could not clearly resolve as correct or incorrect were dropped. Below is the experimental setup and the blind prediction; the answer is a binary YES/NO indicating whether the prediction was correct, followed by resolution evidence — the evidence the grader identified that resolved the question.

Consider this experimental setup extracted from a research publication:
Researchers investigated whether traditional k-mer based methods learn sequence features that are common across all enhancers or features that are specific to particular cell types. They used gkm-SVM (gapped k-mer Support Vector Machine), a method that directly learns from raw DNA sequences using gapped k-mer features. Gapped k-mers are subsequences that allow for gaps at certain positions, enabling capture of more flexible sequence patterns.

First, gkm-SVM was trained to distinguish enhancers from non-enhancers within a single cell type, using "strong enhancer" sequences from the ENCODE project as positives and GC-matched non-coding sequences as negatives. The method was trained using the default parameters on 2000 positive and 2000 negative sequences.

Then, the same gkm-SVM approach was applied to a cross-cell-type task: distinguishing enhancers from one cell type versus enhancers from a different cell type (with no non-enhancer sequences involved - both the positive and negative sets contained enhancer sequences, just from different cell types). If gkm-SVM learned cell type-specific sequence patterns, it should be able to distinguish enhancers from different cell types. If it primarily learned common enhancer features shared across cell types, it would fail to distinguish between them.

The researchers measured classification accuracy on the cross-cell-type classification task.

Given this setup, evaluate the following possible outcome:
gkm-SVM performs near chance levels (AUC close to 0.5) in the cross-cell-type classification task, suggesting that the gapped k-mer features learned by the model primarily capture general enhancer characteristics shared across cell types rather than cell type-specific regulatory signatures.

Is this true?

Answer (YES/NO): YES